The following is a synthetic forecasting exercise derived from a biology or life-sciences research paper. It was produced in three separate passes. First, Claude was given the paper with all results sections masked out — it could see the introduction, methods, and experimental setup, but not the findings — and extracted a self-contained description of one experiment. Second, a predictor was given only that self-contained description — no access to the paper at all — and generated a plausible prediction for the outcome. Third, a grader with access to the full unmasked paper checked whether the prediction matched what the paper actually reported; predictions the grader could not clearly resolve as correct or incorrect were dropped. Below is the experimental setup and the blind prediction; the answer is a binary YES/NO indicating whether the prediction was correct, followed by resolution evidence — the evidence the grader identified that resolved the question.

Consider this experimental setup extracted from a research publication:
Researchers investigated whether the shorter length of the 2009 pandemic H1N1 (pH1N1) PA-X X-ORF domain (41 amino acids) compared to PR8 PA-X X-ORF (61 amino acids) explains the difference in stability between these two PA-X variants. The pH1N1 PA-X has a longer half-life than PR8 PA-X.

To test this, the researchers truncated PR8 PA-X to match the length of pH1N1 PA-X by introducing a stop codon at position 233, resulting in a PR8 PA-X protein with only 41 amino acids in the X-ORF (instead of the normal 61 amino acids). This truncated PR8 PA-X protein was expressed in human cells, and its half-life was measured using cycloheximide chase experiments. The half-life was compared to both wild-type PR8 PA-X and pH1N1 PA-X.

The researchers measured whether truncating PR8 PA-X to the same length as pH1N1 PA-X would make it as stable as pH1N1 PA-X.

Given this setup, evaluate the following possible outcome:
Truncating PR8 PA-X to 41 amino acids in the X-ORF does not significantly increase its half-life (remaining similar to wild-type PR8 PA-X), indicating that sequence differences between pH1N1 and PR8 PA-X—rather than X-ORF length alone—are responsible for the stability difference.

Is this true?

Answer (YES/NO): YES